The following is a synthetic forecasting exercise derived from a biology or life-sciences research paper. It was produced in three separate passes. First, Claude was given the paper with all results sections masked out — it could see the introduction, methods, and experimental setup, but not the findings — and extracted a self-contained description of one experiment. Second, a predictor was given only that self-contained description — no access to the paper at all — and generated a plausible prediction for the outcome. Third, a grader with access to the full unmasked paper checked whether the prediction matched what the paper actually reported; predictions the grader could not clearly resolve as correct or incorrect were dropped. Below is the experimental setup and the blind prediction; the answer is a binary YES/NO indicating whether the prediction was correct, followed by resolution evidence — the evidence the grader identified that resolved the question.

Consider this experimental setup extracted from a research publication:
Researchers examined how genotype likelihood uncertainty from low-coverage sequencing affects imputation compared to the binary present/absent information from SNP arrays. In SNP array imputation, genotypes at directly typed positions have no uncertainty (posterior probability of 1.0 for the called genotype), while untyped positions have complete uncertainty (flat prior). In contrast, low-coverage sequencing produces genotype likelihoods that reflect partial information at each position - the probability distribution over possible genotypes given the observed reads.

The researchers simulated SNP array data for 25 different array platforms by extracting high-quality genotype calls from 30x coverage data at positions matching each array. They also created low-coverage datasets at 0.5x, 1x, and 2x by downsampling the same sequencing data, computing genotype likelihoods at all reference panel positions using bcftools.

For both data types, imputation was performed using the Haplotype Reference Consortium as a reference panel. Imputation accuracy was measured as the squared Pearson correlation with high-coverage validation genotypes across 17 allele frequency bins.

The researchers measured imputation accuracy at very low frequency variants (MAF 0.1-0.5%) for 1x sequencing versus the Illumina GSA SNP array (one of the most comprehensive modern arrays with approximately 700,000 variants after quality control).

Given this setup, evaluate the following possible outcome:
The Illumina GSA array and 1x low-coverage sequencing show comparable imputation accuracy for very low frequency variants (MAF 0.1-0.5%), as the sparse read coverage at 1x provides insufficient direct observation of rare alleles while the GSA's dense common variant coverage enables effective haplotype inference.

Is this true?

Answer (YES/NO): NO